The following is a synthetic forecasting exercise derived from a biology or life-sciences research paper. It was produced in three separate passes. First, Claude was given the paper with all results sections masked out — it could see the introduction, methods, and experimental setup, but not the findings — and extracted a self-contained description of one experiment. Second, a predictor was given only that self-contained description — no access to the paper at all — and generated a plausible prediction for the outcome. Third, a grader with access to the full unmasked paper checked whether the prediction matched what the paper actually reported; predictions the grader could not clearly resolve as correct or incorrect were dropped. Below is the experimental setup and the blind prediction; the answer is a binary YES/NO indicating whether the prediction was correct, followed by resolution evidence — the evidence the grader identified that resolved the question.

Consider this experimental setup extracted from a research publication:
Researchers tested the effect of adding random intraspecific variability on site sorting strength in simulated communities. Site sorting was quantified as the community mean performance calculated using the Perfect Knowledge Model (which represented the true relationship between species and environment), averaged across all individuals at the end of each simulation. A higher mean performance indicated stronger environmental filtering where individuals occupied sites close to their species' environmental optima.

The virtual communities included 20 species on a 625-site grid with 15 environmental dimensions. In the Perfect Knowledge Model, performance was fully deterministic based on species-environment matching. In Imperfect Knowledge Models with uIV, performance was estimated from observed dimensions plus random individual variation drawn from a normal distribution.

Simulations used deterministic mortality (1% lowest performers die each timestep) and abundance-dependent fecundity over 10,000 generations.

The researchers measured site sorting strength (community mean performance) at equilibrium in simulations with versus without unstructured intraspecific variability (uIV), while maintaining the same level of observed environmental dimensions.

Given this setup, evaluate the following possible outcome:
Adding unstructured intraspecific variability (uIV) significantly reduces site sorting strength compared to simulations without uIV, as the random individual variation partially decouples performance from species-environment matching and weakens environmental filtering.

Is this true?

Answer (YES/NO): NO